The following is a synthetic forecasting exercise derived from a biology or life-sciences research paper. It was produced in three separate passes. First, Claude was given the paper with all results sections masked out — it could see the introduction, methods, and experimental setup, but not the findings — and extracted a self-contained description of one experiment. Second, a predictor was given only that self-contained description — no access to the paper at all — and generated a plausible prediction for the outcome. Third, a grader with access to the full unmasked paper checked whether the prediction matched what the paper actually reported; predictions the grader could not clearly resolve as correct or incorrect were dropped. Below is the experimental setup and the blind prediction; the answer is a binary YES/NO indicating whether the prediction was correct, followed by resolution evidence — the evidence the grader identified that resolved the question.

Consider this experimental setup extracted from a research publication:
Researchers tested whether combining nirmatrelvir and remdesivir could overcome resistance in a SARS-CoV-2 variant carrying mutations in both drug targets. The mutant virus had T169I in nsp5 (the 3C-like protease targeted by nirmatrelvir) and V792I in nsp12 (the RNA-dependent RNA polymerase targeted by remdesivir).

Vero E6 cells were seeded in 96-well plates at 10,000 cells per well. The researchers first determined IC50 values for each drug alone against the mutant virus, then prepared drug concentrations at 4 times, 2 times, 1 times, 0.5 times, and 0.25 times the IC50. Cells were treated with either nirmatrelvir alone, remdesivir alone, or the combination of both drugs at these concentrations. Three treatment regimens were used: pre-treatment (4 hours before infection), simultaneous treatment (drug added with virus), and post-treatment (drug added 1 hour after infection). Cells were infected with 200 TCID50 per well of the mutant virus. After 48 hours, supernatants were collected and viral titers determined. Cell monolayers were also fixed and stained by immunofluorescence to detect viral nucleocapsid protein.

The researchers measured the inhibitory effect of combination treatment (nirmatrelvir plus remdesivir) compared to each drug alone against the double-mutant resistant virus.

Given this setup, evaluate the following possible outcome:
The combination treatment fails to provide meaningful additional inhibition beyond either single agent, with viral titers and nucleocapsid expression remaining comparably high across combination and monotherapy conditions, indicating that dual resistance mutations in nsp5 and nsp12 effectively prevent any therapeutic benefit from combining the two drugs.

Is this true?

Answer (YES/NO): NO